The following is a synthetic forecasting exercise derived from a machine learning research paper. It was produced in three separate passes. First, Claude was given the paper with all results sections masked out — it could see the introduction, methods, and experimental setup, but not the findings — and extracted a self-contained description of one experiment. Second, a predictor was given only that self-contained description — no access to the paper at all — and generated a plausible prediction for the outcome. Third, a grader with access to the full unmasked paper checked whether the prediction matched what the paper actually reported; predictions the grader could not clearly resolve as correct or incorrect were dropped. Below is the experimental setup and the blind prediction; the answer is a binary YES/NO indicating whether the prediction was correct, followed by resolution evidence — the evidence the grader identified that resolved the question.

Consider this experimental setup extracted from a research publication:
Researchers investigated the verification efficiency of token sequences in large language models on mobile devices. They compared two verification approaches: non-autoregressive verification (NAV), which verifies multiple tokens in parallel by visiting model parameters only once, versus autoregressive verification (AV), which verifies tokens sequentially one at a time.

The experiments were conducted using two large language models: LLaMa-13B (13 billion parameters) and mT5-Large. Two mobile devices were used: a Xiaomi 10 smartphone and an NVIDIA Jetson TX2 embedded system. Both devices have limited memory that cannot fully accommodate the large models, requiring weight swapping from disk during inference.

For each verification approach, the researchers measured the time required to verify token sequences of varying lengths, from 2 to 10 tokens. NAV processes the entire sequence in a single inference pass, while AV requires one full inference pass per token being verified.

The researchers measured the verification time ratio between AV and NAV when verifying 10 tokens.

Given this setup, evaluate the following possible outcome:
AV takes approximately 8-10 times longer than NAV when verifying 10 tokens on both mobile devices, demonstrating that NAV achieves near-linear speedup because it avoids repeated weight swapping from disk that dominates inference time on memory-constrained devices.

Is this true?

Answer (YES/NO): YES